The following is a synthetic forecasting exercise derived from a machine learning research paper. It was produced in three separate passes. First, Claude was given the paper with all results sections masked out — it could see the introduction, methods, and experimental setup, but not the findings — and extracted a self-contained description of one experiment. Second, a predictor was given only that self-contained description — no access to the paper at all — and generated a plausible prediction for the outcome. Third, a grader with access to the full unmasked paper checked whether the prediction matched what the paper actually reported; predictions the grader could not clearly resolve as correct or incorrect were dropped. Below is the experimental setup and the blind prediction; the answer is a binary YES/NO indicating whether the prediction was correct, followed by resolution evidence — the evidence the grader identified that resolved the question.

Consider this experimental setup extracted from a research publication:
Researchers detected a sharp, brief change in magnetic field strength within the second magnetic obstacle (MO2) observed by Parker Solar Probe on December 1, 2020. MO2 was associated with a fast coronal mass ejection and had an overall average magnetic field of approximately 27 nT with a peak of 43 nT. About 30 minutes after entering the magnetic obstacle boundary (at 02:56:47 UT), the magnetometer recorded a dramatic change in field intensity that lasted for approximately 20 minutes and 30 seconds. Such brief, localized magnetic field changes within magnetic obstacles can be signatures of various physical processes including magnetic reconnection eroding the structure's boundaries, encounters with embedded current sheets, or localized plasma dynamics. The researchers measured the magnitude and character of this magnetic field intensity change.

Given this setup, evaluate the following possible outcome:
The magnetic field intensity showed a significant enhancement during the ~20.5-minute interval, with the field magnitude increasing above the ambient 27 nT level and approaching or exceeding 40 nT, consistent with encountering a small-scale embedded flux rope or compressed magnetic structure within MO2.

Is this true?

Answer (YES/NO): NO